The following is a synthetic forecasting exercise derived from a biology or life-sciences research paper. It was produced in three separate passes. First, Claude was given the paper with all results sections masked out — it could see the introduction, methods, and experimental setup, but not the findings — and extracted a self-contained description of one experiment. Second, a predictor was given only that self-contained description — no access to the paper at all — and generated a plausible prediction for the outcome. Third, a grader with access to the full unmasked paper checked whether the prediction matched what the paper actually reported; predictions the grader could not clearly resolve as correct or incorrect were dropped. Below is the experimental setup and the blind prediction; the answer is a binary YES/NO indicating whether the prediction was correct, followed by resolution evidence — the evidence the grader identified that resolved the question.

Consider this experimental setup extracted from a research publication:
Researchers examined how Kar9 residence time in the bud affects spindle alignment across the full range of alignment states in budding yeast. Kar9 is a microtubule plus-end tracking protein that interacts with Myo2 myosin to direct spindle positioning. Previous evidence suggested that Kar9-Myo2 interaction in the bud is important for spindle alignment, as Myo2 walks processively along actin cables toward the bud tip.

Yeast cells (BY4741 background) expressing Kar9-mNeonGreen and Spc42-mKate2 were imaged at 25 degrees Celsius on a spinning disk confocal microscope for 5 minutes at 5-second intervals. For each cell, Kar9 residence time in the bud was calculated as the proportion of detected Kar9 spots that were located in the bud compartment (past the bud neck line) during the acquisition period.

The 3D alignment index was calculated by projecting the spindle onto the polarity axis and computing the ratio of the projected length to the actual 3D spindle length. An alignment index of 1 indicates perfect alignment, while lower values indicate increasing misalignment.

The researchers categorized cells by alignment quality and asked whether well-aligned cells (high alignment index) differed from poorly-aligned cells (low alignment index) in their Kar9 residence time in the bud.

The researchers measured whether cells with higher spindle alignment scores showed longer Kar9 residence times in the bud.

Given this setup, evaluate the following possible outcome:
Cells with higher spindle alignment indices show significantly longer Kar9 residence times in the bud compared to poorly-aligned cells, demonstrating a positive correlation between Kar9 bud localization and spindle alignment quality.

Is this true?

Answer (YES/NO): YES